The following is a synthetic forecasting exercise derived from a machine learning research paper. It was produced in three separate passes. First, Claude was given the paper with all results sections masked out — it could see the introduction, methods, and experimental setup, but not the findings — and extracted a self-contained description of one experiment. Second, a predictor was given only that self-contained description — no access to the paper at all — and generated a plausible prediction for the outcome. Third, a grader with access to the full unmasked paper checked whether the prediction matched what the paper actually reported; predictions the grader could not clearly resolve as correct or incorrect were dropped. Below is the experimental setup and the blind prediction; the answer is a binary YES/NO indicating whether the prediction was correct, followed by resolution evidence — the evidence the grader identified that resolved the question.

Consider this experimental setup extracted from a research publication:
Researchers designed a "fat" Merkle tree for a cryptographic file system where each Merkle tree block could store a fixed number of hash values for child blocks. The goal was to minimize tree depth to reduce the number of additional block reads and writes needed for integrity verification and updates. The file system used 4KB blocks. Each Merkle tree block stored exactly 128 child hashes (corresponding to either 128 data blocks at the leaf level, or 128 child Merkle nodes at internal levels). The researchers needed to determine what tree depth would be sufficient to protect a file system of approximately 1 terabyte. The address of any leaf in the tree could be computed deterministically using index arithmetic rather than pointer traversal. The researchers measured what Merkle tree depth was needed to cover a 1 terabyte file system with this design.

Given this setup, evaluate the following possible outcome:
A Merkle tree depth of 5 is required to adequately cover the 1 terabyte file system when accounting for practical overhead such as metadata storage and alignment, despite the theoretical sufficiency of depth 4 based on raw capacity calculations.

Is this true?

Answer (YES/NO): NO